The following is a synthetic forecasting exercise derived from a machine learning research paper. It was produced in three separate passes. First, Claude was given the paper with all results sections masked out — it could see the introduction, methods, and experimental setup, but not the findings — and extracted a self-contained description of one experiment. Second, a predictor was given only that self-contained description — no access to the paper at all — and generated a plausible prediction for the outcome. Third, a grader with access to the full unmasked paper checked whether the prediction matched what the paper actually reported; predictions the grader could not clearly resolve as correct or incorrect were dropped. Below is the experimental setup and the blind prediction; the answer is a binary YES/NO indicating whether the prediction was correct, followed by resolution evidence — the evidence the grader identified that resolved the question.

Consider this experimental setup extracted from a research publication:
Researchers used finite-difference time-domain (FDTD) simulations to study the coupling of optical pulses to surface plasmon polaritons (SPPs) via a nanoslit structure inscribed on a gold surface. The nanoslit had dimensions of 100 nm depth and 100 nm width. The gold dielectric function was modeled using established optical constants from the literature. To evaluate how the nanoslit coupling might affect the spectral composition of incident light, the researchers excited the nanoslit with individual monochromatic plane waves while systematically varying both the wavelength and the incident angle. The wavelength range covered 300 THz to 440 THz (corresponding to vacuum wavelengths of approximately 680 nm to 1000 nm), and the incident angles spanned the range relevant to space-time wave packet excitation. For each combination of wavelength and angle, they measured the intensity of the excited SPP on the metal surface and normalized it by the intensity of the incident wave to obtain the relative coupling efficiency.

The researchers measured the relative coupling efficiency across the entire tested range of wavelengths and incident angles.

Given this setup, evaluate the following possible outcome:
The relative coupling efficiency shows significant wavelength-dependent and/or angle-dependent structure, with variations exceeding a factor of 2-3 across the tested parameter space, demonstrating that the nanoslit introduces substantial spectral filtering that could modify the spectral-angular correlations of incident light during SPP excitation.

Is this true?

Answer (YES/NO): NO